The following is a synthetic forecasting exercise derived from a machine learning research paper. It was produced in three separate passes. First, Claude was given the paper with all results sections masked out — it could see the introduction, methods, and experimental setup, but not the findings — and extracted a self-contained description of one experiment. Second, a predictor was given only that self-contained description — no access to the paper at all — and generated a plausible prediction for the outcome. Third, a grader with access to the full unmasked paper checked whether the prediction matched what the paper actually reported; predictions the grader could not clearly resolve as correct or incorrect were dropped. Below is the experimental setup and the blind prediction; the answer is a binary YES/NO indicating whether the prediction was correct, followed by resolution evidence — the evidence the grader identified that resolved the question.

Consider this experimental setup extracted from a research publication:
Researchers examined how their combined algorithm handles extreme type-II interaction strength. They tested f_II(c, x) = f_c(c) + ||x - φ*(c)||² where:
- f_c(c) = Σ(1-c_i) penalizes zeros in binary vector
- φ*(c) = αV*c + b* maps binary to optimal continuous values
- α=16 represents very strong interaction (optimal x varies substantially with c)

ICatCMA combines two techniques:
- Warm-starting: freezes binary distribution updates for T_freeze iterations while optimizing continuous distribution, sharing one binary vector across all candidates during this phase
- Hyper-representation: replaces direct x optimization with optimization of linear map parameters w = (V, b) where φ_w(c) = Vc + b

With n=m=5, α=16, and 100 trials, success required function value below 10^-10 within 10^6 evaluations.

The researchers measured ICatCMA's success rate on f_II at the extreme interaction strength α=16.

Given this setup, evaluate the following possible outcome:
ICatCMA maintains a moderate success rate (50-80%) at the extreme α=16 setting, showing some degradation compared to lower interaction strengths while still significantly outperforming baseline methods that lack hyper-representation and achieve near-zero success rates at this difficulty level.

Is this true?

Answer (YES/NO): NO